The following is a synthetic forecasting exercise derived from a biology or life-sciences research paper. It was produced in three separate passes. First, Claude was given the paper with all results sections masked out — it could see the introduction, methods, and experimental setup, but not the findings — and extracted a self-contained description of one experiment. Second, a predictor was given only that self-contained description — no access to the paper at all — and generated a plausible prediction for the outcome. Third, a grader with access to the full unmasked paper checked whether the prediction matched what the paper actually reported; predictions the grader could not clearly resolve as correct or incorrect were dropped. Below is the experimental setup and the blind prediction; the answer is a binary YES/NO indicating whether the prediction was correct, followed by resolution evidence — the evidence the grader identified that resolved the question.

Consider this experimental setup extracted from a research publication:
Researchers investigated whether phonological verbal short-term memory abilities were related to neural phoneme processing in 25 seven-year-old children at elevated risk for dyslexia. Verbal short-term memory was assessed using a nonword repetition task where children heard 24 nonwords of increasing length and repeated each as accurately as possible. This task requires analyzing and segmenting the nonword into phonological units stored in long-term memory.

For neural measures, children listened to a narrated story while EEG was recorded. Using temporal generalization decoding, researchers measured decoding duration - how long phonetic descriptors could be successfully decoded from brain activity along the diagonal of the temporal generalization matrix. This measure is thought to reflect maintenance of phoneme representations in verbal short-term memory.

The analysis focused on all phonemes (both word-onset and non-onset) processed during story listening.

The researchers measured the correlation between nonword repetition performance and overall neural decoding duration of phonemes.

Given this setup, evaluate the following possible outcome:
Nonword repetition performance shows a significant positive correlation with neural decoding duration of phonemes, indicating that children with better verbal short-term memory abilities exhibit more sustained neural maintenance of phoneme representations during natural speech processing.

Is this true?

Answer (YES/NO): NO